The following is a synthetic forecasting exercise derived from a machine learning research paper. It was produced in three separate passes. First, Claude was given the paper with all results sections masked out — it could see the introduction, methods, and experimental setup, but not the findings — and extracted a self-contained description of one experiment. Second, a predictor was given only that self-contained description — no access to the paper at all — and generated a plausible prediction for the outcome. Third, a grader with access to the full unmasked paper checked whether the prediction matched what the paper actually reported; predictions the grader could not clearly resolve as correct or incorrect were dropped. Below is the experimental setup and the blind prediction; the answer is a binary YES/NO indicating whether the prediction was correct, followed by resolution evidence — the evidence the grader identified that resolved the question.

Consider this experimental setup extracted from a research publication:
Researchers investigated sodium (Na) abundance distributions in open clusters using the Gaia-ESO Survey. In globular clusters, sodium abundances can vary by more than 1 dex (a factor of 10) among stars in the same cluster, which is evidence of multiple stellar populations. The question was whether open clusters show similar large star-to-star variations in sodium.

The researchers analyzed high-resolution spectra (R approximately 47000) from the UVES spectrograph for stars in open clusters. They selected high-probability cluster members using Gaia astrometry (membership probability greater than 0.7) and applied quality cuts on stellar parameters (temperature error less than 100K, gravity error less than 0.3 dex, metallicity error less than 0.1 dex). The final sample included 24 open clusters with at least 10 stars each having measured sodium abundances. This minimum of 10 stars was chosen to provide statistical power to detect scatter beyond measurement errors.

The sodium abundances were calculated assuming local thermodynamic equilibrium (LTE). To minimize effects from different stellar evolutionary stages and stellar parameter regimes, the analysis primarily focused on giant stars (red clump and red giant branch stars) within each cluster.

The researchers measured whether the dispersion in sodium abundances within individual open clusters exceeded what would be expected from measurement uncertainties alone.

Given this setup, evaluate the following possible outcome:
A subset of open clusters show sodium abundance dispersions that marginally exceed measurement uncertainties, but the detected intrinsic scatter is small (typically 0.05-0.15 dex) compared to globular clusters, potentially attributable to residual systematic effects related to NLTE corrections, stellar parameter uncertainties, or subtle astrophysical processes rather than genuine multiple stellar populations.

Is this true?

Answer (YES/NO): NO